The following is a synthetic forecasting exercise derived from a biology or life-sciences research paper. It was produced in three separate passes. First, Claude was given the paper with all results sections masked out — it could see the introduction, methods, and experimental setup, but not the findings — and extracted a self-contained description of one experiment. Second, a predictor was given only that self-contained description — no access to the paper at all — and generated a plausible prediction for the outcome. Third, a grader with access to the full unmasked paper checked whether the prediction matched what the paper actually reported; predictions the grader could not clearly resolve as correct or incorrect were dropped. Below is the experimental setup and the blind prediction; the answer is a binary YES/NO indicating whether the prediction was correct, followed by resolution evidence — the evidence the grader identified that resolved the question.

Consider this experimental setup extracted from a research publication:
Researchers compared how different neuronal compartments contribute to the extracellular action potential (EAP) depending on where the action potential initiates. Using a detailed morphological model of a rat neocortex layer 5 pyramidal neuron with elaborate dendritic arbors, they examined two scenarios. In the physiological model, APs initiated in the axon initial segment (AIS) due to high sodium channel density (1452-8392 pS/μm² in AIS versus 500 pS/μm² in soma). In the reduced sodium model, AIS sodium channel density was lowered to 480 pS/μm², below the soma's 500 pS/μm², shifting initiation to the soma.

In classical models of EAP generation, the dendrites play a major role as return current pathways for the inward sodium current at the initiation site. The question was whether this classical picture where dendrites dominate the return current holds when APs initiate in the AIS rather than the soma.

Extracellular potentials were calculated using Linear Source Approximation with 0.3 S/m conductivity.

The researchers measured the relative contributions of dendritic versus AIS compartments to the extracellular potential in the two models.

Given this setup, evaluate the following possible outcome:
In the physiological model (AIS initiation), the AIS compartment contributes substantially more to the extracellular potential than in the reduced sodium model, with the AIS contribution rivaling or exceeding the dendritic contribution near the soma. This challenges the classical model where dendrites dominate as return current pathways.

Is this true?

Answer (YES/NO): YES